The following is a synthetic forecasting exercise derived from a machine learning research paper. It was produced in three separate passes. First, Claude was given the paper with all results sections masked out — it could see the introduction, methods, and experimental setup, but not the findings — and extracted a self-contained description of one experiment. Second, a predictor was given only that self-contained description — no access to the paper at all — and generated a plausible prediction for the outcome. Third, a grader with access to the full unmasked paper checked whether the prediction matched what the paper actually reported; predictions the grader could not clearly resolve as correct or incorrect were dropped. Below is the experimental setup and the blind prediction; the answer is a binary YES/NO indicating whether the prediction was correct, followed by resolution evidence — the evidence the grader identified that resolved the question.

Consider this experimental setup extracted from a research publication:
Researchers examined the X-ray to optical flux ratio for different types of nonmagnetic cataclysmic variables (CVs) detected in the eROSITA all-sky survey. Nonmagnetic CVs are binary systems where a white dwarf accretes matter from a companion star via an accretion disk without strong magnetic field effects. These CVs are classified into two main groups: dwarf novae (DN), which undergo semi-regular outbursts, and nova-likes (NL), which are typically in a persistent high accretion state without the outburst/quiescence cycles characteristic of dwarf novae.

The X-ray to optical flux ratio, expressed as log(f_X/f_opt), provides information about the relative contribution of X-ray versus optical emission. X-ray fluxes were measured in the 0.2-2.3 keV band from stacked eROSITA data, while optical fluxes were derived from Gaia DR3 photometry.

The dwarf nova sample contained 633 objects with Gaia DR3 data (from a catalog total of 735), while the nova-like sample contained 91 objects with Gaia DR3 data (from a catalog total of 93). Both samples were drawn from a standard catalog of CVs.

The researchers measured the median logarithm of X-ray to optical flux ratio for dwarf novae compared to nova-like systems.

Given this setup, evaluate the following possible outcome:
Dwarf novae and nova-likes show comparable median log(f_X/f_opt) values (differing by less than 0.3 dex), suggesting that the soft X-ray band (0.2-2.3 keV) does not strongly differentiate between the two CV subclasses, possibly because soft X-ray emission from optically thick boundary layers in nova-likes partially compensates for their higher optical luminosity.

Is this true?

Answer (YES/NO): NO